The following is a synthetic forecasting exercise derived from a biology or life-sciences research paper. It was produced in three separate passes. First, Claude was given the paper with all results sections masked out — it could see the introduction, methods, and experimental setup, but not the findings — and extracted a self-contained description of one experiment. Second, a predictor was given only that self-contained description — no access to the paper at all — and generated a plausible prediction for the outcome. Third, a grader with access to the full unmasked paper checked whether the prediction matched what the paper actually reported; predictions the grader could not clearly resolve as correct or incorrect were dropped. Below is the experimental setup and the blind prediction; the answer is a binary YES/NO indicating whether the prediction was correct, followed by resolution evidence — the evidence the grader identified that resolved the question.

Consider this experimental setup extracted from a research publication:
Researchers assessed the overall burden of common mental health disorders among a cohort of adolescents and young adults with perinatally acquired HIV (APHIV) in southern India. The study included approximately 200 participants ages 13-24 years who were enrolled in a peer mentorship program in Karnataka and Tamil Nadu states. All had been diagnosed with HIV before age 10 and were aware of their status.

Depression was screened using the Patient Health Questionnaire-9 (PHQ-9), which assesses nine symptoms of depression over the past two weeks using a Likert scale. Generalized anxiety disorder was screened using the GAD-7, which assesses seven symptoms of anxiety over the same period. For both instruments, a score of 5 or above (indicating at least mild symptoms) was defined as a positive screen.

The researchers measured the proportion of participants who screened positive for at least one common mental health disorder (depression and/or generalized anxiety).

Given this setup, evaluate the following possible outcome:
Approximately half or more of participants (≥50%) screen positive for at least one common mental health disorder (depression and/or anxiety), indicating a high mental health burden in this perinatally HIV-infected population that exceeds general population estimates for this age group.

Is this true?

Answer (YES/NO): YES